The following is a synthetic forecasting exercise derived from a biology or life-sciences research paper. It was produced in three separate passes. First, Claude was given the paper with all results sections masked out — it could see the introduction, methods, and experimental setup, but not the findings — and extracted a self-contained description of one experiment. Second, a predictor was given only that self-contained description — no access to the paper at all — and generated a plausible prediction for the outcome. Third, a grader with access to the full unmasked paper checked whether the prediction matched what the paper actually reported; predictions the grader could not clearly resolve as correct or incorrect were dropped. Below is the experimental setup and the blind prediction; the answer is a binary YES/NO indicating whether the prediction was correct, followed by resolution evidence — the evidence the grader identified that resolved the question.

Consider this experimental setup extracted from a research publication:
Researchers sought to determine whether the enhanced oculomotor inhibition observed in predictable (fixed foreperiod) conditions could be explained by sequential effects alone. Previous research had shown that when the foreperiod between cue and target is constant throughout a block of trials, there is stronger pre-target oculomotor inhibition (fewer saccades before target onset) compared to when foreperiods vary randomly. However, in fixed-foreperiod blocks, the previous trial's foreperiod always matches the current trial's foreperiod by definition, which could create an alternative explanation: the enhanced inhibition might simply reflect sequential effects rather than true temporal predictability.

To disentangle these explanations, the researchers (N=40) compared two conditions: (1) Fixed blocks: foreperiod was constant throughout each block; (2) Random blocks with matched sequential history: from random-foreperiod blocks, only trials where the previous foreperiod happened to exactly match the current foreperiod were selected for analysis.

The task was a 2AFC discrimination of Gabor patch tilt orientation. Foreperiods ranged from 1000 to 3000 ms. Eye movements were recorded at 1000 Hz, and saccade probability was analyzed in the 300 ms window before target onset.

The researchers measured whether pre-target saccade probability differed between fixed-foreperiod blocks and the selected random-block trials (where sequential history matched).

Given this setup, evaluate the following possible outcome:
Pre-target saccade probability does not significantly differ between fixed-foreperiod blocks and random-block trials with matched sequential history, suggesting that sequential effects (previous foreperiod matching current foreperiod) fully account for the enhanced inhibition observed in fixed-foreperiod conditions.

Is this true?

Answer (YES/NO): NO